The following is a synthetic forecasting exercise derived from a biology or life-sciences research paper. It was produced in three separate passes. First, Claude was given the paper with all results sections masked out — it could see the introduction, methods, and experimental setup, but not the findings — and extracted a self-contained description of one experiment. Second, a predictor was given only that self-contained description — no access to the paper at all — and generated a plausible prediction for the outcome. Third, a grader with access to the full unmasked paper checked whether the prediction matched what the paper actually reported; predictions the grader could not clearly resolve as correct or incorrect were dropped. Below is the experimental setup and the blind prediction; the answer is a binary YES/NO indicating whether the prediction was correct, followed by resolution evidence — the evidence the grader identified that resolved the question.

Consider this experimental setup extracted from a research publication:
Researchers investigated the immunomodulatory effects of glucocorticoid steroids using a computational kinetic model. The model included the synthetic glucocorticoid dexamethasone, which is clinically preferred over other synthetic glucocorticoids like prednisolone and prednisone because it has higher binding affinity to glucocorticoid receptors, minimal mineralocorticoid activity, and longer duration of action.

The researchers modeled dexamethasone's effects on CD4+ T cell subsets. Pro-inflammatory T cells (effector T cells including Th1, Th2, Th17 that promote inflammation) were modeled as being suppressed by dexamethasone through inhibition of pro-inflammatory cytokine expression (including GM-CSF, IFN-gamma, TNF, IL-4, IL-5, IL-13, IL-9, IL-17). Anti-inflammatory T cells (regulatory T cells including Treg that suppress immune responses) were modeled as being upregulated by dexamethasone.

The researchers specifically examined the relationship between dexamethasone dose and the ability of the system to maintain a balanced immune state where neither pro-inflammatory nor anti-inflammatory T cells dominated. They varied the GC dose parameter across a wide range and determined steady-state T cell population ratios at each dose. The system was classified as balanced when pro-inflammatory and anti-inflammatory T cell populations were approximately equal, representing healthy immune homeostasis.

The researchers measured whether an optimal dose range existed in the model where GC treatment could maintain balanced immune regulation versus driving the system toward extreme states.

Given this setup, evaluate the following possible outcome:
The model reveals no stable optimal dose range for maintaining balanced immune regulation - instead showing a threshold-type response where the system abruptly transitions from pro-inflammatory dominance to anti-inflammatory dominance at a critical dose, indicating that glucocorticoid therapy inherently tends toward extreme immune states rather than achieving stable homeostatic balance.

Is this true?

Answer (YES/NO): NO